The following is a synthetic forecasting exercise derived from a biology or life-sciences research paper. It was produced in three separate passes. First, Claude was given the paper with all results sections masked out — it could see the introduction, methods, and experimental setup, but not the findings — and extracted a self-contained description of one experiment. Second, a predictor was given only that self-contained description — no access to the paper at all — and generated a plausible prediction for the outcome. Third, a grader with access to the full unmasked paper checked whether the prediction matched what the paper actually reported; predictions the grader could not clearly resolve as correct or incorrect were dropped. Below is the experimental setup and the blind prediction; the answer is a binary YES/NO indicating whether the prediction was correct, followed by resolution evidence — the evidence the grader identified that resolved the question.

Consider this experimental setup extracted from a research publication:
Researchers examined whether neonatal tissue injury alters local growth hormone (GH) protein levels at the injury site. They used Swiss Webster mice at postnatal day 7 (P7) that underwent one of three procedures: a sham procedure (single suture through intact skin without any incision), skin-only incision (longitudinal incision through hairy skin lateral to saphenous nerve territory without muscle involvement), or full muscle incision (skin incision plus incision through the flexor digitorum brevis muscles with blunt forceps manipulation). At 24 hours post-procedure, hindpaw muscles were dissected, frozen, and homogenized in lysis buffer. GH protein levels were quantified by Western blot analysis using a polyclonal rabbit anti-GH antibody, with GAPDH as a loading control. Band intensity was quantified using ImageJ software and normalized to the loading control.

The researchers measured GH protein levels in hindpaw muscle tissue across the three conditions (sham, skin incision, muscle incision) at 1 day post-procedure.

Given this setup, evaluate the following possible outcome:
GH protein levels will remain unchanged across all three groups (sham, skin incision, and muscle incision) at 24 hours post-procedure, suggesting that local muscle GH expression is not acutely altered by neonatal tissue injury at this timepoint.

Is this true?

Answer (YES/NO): NO